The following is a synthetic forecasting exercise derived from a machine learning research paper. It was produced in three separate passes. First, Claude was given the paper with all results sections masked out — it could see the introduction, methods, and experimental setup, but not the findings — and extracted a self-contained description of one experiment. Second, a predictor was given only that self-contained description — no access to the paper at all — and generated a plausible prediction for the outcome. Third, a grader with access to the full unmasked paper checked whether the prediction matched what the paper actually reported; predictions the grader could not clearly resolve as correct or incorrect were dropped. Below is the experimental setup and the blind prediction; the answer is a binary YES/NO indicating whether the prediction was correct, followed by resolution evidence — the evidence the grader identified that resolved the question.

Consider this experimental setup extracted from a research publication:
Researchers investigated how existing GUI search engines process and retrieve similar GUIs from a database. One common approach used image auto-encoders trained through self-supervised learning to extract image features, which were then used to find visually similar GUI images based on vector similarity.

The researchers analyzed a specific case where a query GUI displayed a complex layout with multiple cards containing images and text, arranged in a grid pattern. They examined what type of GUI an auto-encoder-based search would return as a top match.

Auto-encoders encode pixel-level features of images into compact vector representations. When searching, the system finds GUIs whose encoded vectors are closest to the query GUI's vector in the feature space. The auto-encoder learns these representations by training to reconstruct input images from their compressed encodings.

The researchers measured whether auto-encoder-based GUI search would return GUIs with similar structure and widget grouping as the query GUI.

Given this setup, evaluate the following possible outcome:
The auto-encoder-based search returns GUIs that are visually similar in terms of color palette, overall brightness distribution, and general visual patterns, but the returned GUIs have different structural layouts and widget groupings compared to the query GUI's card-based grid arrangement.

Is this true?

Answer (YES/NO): YES